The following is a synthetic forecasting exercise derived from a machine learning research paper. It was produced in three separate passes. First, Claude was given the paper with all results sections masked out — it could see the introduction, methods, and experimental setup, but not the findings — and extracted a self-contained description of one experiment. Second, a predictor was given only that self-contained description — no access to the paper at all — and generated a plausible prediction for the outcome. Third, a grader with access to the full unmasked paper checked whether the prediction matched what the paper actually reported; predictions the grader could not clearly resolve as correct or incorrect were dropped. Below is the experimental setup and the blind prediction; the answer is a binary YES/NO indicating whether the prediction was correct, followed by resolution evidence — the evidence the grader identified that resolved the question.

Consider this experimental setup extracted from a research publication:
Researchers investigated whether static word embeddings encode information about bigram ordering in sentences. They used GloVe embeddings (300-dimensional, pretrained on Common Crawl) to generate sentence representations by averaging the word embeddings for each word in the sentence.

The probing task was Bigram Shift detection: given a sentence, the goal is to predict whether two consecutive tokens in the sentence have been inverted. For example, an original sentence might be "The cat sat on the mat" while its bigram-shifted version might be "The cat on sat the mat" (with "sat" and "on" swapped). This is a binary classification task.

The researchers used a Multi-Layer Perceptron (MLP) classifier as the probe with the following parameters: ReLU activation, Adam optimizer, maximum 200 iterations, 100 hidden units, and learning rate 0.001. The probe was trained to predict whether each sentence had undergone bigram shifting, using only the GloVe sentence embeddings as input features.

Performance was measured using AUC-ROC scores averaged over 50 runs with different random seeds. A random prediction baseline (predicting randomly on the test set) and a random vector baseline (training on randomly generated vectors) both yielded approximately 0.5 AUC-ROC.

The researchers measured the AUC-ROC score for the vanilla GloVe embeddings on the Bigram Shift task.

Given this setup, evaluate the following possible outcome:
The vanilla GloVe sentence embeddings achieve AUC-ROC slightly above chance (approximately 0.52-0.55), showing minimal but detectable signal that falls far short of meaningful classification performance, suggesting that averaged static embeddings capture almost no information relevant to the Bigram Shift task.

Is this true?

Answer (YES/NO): NO